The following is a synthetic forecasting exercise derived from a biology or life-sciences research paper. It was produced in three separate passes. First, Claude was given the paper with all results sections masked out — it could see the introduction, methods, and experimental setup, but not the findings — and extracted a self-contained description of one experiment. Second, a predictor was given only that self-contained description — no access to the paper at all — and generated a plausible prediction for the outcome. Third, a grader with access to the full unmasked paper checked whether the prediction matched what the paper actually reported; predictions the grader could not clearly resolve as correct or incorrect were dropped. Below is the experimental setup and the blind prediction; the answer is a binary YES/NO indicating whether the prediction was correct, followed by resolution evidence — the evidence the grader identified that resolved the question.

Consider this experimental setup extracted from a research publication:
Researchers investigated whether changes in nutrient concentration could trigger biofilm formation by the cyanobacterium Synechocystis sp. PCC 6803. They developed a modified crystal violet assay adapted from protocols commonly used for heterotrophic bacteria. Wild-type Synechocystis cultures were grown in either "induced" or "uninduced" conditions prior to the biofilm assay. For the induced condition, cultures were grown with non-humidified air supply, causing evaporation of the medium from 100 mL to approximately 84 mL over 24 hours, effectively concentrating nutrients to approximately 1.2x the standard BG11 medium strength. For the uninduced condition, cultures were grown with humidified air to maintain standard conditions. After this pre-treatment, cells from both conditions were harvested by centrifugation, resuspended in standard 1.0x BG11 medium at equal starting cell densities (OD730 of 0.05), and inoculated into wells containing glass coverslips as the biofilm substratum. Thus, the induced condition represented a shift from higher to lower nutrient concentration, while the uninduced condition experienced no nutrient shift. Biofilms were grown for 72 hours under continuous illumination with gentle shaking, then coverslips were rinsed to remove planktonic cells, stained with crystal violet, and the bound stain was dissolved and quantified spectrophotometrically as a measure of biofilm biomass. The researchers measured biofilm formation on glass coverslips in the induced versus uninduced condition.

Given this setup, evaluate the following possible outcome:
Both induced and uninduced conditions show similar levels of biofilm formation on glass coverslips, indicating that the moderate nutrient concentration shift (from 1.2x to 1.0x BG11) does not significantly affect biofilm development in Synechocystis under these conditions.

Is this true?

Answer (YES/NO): NO